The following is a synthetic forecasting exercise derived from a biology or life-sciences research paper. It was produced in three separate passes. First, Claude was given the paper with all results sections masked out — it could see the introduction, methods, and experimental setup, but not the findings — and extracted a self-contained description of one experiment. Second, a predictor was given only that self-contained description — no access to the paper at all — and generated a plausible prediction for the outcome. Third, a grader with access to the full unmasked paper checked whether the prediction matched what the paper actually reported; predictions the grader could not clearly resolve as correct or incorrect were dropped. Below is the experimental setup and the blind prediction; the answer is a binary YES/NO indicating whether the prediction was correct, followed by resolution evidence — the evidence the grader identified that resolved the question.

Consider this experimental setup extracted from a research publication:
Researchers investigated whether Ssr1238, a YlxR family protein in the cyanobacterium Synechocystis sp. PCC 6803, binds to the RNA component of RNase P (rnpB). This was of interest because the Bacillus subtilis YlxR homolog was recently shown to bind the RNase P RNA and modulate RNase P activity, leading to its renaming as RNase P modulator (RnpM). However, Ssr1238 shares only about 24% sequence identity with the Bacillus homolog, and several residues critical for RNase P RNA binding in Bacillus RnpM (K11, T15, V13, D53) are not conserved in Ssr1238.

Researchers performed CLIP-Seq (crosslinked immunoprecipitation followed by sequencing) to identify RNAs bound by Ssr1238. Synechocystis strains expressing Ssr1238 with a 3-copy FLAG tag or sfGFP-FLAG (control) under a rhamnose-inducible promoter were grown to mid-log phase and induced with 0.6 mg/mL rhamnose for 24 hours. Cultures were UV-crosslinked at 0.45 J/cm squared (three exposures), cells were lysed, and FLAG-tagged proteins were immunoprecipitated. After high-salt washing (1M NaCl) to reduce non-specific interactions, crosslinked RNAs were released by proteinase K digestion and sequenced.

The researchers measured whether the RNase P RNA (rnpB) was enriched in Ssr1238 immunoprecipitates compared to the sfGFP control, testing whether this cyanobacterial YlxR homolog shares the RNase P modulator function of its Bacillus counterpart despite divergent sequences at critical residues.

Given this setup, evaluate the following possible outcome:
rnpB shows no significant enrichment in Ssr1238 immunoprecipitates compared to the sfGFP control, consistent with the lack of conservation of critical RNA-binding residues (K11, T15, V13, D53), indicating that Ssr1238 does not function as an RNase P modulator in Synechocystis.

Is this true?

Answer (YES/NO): NO